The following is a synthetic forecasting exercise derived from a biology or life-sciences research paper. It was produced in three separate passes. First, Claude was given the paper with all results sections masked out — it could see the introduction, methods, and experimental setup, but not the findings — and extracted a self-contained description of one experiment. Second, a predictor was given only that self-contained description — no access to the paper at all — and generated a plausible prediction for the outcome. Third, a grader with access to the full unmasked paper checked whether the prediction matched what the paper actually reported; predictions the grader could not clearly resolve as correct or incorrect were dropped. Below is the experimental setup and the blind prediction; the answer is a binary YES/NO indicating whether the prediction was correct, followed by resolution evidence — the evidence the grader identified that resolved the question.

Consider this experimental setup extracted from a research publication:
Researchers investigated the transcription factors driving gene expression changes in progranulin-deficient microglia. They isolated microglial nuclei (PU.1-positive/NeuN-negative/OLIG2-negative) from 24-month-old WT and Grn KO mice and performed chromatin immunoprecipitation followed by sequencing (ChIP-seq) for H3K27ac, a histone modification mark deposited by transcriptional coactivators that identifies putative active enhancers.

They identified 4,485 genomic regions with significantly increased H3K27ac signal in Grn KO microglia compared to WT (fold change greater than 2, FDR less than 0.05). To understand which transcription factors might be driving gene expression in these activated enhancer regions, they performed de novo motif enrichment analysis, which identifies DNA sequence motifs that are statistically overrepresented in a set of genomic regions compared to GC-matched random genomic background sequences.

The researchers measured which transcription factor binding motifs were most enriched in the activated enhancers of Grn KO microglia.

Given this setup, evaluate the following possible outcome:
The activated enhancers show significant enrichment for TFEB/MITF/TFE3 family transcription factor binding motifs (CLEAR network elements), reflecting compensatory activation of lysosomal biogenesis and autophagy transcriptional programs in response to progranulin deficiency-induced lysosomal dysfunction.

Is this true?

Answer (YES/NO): YES